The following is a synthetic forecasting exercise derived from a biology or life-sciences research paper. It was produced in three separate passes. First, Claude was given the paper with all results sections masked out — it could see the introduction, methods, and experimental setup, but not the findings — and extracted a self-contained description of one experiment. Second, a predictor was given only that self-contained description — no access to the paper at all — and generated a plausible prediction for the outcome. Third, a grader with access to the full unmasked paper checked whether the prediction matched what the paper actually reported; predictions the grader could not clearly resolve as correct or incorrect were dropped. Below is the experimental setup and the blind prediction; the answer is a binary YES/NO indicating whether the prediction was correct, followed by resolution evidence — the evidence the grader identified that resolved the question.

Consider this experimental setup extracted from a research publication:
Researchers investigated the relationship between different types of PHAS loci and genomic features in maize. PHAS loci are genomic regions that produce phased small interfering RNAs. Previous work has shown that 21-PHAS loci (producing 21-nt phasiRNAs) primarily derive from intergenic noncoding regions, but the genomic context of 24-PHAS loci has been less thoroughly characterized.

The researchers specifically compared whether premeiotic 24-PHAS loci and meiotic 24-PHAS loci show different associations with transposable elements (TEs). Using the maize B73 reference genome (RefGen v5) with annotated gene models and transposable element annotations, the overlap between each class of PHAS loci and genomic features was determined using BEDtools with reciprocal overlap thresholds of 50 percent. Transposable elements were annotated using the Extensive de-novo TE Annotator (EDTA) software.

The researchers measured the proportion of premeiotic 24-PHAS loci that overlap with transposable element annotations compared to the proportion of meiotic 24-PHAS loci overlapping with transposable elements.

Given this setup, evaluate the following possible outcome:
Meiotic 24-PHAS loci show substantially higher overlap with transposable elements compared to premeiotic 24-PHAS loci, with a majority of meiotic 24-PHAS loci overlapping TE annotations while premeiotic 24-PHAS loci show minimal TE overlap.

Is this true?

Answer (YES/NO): NO